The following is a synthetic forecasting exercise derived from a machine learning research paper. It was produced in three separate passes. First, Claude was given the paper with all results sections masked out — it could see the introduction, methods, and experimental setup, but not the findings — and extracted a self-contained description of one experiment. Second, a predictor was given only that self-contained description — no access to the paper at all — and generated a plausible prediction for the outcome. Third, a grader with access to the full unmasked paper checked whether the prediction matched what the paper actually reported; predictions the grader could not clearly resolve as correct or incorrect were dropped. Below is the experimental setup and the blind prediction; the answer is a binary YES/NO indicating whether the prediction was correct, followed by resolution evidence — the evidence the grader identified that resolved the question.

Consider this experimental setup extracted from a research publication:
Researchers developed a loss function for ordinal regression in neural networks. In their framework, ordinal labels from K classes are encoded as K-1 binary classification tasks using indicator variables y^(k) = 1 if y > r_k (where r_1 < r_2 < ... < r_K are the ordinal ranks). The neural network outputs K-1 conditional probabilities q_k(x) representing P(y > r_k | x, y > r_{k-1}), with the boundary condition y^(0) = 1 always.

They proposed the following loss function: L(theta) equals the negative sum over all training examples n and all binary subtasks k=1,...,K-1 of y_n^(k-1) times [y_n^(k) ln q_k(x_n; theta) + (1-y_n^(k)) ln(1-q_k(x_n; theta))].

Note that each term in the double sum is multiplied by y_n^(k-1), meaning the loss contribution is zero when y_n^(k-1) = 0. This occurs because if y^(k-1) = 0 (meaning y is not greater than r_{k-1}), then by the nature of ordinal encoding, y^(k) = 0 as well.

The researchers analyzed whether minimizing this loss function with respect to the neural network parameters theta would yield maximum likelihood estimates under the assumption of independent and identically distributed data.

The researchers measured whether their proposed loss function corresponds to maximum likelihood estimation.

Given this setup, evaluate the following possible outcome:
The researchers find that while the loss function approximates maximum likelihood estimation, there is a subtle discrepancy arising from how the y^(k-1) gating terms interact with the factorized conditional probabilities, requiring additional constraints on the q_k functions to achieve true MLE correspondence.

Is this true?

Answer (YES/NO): NO